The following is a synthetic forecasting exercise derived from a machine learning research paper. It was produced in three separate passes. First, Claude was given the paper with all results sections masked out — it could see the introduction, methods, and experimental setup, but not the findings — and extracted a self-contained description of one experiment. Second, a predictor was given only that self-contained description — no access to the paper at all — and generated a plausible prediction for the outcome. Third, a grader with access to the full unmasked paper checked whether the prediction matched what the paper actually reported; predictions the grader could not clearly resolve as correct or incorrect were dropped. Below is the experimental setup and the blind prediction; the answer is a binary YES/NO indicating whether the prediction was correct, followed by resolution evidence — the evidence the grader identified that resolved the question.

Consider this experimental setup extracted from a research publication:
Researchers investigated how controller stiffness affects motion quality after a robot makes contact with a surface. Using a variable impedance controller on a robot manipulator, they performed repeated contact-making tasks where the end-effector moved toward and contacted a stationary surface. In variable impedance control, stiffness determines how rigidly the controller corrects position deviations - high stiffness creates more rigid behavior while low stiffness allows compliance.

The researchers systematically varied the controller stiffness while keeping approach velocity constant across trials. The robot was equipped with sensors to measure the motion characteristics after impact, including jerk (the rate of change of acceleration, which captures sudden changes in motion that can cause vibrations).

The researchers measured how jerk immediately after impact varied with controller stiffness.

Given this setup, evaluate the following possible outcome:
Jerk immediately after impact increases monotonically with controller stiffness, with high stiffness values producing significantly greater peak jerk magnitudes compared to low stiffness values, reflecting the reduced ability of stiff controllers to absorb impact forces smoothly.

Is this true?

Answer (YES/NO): YES